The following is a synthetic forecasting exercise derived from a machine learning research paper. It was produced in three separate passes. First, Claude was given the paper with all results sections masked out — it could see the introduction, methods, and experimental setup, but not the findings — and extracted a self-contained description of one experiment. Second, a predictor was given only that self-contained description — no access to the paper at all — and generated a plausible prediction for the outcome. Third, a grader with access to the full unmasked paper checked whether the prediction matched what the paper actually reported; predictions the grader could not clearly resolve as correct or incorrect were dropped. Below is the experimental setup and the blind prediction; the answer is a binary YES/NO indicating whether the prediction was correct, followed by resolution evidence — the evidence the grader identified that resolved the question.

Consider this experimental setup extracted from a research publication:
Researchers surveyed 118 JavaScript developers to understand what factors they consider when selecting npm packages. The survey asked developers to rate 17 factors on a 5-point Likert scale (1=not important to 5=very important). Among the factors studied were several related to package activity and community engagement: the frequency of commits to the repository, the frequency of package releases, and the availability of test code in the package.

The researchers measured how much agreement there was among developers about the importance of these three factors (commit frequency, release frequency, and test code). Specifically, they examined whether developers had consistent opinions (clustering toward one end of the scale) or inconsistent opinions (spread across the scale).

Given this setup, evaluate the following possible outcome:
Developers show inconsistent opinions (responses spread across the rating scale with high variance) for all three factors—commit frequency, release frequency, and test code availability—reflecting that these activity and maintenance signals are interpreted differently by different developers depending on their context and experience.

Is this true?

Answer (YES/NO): YES